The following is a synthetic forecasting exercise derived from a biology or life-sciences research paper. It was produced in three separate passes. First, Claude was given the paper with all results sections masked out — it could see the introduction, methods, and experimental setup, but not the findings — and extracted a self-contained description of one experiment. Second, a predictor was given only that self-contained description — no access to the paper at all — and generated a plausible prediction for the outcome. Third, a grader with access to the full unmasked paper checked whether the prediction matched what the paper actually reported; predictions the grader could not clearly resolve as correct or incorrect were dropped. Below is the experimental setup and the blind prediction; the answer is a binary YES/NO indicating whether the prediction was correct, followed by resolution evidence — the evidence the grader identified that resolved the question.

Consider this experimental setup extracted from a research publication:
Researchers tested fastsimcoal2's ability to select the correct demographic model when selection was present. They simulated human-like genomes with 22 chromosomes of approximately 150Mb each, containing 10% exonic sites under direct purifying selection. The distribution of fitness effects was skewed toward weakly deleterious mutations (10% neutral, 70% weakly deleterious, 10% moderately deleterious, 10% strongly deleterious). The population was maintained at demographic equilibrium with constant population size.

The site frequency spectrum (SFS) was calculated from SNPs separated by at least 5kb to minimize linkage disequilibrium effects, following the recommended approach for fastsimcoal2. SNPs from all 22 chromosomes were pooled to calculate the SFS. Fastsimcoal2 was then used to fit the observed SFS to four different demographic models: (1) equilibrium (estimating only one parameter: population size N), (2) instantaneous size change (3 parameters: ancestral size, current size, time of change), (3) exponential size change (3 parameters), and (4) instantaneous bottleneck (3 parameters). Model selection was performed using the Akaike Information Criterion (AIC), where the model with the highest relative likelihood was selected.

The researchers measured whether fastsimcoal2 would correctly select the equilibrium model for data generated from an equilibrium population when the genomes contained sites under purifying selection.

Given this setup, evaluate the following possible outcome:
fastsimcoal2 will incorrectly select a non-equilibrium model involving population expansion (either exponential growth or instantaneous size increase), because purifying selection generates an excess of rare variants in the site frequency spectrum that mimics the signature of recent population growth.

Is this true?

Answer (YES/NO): YES